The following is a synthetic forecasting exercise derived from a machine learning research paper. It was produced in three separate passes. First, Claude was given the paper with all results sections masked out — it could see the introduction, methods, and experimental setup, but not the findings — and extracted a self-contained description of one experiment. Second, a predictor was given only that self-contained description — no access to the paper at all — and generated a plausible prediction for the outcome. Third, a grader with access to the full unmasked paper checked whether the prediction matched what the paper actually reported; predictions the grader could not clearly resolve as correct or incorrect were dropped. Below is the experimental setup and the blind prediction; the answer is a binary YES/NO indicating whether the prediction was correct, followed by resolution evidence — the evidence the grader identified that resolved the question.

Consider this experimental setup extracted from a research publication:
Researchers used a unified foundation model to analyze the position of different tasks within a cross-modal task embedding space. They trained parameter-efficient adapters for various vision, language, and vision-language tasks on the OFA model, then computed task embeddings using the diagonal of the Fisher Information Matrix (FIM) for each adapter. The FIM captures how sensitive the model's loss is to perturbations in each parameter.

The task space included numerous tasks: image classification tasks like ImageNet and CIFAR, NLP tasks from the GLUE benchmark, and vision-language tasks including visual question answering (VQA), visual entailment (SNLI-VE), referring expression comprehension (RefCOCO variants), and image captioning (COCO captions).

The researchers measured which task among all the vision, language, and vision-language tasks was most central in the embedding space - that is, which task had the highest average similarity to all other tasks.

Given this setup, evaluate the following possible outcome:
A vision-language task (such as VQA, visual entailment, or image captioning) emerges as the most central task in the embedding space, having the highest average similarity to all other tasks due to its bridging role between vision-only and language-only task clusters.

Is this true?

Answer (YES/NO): YES